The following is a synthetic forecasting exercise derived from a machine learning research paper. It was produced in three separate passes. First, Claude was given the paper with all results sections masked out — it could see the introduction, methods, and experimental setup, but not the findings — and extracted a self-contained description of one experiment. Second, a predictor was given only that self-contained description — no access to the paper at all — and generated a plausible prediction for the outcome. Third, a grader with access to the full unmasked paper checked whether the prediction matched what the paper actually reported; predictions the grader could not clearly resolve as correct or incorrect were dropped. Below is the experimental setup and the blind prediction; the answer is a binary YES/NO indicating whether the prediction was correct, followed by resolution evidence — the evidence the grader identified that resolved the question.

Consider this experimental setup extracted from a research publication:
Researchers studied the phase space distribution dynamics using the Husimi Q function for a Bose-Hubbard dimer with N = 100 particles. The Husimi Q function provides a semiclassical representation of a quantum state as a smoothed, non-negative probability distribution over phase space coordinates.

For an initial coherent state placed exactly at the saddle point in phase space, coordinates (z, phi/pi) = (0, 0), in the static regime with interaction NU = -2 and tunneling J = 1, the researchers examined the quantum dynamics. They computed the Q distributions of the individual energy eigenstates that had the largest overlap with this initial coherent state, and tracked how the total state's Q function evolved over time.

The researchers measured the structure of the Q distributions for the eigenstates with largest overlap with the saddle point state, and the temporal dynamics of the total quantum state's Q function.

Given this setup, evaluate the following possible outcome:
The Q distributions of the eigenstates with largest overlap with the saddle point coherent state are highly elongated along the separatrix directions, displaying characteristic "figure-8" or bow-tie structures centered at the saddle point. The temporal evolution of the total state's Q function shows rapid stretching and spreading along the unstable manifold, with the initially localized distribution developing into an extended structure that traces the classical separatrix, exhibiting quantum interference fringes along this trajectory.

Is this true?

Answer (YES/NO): NO